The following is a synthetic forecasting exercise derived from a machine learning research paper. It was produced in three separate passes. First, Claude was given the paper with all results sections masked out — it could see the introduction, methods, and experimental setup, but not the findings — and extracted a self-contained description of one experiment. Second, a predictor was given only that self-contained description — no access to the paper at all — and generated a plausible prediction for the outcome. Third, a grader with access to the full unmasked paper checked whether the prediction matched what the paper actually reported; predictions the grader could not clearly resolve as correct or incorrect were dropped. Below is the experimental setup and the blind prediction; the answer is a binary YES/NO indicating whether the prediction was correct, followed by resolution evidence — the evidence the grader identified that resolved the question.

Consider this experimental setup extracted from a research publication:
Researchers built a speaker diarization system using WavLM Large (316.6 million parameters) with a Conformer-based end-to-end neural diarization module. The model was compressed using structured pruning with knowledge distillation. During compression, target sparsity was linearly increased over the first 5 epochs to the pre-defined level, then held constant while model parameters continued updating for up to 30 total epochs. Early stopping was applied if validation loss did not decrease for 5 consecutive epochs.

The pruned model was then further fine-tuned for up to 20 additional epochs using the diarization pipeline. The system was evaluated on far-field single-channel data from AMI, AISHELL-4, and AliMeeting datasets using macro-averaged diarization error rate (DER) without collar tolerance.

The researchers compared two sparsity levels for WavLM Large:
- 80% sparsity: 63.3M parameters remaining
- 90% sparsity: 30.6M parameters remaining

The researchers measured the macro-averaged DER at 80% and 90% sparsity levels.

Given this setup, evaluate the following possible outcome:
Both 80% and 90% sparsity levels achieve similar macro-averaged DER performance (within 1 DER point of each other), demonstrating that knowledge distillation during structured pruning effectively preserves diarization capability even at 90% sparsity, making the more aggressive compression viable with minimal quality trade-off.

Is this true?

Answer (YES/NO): YES